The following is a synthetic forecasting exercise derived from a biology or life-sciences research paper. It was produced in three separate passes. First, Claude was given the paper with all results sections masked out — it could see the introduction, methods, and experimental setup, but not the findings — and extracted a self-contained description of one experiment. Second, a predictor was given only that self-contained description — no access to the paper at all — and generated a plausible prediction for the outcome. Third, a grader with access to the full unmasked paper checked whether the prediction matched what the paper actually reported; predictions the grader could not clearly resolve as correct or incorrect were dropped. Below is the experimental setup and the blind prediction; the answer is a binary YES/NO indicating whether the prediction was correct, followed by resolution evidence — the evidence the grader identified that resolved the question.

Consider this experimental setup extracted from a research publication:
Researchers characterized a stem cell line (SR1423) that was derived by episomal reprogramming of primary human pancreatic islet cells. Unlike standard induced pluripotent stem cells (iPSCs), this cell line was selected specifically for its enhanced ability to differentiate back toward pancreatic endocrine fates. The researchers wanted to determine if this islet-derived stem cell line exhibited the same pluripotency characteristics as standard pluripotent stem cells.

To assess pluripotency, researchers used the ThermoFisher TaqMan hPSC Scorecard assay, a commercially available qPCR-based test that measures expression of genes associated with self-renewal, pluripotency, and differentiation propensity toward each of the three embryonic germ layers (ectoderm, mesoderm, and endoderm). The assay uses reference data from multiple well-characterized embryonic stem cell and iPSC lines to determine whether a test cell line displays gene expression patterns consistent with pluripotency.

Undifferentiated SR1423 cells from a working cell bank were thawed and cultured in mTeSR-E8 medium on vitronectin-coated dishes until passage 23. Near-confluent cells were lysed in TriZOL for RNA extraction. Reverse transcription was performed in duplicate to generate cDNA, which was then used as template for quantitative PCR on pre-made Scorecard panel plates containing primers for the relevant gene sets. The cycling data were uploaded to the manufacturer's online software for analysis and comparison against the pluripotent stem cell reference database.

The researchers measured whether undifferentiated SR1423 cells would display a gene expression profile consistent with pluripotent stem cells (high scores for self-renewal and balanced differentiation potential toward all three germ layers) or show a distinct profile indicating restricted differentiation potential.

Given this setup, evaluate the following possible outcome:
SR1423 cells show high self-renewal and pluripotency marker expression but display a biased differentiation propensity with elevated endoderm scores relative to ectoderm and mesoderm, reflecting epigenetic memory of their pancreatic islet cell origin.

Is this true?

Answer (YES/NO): NO